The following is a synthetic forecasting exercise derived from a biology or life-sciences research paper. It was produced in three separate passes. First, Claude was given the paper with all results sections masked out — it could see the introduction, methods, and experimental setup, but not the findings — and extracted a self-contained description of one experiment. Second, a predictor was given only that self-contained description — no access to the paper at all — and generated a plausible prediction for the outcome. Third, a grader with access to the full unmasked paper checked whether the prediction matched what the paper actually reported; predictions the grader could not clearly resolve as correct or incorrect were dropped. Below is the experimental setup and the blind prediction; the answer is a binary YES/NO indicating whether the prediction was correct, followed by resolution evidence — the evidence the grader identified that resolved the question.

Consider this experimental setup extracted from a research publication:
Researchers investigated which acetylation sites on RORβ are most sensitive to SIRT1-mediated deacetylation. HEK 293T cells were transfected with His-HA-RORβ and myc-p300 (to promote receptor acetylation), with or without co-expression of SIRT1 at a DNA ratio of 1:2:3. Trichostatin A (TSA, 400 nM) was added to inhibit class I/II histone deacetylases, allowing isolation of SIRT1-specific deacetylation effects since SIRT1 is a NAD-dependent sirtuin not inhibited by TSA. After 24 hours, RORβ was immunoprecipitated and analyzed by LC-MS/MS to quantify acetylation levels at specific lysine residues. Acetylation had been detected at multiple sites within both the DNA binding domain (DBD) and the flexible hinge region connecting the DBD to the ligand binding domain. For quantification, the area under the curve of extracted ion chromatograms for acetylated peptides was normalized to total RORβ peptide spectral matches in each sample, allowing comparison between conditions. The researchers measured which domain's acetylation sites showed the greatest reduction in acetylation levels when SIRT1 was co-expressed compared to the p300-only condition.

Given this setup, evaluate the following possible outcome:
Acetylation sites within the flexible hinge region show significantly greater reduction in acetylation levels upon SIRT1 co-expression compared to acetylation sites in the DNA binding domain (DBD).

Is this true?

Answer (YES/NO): YES